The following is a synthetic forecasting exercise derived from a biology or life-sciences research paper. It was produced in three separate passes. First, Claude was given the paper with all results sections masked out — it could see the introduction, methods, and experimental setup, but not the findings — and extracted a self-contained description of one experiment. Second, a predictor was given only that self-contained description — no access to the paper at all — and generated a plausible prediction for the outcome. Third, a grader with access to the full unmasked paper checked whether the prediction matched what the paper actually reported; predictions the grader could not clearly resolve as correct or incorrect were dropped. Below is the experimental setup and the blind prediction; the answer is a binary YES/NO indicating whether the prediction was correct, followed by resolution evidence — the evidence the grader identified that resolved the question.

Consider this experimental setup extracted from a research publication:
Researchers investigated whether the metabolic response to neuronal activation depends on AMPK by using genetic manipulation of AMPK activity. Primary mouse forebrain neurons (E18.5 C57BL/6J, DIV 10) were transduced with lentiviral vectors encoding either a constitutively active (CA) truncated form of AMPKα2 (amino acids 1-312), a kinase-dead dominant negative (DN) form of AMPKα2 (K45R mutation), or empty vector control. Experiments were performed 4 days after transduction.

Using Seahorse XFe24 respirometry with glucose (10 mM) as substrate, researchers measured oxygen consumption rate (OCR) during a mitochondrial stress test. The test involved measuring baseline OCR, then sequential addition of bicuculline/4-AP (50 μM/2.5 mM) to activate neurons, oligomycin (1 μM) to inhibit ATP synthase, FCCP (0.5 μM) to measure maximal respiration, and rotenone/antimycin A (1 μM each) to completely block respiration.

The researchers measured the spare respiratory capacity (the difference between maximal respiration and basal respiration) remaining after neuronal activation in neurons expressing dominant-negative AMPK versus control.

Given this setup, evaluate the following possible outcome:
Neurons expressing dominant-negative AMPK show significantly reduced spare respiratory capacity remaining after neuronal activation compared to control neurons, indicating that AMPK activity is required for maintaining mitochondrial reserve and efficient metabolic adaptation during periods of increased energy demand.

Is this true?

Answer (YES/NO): NO